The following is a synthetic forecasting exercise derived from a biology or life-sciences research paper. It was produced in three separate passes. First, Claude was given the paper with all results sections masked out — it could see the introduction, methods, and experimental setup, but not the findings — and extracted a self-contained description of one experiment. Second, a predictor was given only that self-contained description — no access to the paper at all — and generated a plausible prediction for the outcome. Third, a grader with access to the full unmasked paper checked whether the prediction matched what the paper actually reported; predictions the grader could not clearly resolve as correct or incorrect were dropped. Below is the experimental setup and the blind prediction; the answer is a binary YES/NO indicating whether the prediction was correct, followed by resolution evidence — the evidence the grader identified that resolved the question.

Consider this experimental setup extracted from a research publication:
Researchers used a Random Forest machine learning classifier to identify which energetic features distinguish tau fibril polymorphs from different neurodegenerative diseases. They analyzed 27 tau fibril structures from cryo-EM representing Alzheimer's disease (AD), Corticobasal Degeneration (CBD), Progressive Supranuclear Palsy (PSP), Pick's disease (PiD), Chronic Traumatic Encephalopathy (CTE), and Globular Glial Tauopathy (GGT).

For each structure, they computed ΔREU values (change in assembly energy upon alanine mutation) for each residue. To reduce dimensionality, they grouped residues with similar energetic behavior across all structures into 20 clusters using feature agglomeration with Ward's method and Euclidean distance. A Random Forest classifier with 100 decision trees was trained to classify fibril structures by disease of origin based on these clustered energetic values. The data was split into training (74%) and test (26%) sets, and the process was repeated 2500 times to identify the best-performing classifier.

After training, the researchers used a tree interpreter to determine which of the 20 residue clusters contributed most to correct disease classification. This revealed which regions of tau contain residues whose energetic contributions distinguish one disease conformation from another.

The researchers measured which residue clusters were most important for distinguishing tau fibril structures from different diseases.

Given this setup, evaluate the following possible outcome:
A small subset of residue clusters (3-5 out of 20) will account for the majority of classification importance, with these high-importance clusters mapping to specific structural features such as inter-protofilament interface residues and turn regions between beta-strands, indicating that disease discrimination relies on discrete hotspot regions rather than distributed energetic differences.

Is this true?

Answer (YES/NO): NO